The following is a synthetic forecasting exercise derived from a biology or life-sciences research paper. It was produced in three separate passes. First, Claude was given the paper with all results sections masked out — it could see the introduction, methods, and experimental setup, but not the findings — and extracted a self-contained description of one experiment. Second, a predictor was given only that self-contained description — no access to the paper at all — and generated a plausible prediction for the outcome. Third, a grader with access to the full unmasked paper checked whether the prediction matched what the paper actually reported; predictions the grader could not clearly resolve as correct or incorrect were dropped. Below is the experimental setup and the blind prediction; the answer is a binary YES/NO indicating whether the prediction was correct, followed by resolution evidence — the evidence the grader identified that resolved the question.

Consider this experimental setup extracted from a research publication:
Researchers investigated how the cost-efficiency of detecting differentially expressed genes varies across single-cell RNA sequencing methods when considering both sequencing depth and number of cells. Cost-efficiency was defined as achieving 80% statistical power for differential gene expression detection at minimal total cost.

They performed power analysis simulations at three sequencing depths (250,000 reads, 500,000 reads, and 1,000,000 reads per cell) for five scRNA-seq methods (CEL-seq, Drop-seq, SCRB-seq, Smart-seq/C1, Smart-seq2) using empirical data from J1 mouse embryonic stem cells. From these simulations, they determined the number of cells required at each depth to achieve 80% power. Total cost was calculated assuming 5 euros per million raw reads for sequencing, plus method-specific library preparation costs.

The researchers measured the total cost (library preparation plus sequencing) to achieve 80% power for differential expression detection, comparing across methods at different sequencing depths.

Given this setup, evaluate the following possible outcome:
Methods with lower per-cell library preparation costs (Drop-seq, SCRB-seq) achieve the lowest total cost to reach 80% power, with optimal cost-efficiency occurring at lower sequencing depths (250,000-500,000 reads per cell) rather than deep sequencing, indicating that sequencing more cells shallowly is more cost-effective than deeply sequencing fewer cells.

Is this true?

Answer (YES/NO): YES